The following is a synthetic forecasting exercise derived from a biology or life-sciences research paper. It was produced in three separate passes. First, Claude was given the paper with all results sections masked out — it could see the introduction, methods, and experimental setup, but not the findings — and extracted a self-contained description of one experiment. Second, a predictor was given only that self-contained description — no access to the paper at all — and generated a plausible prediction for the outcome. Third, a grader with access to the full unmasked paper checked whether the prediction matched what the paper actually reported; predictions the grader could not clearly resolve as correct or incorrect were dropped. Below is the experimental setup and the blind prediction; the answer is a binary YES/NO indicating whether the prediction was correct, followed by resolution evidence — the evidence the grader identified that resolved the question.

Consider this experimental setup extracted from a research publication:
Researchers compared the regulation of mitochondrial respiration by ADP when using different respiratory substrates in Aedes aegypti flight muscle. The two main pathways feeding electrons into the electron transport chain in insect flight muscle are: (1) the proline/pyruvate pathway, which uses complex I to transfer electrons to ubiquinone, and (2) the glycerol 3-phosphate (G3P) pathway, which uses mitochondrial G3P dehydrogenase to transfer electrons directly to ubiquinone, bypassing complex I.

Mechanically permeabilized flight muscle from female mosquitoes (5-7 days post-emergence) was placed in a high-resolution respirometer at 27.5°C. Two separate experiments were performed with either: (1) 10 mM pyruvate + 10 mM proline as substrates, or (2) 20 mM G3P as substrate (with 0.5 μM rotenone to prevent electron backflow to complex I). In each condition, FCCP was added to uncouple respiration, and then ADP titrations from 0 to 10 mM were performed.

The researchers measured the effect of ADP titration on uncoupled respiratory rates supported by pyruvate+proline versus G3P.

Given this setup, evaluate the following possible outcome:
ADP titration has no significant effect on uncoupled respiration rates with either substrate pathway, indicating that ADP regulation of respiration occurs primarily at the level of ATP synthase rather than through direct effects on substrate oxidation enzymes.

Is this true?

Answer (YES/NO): NO